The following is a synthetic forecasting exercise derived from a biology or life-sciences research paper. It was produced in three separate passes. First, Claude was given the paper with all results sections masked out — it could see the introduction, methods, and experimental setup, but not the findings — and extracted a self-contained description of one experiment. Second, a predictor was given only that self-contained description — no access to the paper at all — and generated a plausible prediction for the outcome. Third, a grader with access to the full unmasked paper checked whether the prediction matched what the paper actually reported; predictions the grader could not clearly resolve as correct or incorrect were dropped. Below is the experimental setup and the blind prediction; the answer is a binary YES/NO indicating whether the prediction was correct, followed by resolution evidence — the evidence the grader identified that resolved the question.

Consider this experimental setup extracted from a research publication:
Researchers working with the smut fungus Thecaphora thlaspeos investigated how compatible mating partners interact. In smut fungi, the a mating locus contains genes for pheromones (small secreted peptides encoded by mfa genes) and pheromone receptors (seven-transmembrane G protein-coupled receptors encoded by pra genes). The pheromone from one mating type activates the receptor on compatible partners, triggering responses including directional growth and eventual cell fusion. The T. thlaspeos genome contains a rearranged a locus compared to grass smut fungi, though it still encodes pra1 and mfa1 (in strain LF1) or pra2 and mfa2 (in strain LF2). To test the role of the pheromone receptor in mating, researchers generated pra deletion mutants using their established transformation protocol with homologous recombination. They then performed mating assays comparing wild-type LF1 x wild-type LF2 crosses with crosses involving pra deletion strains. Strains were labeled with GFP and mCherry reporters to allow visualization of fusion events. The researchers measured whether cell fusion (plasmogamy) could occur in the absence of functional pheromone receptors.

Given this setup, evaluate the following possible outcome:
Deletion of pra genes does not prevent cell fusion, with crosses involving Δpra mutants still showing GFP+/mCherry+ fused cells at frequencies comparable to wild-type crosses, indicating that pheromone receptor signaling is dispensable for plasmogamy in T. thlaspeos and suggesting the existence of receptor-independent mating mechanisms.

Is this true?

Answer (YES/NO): NO